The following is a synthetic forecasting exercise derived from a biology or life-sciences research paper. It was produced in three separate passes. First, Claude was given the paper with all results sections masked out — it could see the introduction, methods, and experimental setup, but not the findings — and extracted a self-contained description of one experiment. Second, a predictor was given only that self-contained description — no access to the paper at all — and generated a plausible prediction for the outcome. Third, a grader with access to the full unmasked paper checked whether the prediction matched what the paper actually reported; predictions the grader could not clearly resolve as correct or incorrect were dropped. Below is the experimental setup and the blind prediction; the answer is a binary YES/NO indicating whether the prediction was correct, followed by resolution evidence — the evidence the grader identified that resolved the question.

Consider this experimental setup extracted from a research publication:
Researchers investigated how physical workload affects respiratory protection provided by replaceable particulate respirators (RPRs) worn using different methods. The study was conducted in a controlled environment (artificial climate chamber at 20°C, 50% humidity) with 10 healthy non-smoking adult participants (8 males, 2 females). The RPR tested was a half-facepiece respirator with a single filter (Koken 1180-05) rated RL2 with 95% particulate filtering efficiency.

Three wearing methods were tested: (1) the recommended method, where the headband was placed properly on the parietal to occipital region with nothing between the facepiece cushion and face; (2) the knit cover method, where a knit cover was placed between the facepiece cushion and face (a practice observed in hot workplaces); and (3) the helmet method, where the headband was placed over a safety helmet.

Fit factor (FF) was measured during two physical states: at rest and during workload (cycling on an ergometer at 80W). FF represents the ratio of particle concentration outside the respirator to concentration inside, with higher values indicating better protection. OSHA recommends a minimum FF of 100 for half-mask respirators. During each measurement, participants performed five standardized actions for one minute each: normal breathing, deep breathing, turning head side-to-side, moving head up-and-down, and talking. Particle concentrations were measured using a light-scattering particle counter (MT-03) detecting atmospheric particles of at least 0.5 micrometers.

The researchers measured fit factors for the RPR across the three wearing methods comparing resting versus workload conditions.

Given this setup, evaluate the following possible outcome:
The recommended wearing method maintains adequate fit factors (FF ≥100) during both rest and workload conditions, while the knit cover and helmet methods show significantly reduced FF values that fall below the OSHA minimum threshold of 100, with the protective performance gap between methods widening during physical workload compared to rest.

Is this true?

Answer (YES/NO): NO